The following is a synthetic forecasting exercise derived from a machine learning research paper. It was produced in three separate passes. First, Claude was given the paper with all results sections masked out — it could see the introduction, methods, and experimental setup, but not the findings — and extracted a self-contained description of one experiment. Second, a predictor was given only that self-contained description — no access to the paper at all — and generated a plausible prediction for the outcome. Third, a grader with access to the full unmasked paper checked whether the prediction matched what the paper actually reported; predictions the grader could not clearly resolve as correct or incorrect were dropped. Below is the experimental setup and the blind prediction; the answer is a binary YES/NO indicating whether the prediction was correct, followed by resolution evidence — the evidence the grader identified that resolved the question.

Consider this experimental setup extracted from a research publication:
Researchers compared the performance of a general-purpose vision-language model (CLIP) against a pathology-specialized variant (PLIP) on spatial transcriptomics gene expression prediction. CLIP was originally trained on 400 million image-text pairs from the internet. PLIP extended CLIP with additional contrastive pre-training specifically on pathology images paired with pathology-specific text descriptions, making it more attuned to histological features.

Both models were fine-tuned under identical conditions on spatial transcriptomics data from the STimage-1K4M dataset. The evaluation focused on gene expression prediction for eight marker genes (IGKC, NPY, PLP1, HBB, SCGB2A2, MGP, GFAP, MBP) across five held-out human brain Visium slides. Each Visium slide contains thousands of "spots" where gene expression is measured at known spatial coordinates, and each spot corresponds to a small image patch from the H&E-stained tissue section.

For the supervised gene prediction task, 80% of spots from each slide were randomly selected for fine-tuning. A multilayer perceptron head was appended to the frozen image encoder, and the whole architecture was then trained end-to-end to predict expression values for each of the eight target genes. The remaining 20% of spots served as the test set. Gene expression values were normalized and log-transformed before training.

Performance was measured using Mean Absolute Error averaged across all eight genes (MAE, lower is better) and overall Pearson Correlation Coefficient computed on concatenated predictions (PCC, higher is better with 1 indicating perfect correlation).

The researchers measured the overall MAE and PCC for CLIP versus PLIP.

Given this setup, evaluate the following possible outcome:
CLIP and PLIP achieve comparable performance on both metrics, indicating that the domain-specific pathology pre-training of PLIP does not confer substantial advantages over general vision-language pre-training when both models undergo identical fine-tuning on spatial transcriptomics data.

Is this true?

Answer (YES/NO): YES